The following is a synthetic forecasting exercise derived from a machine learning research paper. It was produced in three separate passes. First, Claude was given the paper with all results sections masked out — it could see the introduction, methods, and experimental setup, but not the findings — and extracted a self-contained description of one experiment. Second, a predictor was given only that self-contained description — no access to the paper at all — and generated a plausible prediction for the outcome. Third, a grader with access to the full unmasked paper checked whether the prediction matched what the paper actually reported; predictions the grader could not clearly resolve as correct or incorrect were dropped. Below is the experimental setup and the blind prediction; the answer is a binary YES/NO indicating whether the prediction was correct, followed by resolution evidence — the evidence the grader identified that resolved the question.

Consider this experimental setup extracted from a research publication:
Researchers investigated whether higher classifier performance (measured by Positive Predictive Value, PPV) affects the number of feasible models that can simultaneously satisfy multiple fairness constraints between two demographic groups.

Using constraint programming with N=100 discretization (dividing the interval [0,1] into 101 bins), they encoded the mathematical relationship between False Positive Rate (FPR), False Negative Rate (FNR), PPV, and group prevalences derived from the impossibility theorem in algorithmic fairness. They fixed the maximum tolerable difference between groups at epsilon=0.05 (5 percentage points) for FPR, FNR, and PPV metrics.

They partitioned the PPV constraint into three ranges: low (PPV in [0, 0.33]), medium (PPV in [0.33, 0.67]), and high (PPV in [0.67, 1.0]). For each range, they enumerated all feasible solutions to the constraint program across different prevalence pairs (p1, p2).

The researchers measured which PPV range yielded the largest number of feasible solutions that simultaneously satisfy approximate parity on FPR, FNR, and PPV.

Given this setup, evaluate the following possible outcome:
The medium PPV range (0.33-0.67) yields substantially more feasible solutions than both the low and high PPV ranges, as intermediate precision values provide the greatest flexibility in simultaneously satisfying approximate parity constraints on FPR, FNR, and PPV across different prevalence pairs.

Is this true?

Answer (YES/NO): NO